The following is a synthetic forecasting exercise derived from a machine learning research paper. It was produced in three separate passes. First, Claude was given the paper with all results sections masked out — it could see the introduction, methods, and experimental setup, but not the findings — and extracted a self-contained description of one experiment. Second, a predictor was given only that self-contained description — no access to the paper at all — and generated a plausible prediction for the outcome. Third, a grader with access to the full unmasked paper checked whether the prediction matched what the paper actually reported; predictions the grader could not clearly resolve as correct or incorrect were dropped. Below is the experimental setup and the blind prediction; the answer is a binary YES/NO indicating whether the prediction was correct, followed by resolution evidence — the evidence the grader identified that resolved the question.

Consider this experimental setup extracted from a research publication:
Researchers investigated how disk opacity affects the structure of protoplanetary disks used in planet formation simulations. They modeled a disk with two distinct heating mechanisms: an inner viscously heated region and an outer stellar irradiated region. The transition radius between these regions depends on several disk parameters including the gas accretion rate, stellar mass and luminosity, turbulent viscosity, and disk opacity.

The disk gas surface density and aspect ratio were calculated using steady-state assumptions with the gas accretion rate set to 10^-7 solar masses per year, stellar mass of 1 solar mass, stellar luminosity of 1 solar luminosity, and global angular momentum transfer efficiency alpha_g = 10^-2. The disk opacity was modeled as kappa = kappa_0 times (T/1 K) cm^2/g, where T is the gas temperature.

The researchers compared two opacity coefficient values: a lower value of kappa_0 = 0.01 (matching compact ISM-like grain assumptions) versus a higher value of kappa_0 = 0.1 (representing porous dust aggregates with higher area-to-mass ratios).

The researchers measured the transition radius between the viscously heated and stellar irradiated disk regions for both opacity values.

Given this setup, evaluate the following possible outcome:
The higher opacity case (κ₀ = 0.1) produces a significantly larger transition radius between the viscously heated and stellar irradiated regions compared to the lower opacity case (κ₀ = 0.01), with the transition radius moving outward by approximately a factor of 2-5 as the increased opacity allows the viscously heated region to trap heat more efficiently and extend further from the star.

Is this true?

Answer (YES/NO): YES